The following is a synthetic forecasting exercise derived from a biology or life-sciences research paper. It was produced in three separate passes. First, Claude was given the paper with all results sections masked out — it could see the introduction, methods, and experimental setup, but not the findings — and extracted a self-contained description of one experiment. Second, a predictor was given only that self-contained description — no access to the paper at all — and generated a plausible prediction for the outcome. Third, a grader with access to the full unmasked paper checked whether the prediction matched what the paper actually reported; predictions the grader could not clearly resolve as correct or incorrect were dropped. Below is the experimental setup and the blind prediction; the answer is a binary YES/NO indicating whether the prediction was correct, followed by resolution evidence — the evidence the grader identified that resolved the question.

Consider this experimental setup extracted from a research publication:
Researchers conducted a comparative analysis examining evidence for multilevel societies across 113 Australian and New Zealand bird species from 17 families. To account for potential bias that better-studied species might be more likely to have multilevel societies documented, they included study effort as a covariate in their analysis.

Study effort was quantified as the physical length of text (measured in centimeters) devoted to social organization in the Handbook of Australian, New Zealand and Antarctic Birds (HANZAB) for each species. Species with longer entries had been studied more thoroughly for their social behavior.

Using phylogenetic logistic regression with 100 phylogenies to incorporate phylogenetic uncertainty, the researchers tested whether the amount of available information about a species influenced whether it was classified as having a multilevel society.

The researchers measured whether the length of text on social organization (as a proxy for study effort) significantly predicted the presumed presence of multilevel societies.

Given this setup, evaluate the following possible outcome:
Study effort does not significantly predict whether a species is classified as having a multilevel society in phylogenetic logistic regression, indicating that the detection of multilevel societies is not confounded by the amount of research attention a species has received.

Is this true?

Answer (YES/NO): YES